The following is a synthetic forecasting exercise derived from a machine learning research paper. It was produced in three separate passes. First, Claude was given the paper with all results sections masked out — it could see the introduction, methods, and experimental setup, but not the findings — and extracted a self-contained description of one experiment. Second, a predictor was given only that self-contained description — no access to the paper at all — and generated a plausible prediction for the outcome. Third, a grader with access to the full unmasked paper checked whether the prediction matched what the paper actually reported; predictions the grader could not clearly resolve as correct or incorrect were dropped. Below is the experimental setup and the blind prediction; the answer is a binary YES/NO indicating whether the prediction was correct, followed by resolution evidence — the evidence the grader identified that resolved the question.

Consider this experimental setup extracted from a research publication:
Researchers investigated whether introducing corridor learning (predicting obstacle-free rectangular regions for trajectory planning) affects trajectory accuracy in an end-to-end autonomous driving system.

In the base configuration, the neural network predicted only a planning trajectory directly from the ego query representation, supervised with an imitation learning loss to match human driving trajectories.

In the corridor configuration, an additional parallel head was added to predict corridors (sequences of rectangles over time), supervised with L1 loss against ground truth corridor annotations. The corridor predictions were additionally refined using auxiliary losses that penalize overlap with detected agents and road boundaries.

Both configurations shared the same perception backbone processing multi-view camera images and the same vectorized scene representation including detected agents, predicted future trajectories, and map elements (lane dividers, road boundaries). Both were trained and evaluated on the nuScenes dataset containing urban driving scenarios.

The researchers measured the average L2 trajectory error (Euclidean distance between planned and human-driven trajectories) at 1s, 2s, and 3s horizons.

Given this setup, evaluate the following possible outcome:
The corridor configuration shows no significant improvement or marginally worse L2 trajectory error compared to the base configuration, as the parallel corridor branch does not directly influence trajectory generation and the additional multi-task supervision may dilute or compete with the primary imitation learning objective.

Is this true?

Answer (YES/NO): NO